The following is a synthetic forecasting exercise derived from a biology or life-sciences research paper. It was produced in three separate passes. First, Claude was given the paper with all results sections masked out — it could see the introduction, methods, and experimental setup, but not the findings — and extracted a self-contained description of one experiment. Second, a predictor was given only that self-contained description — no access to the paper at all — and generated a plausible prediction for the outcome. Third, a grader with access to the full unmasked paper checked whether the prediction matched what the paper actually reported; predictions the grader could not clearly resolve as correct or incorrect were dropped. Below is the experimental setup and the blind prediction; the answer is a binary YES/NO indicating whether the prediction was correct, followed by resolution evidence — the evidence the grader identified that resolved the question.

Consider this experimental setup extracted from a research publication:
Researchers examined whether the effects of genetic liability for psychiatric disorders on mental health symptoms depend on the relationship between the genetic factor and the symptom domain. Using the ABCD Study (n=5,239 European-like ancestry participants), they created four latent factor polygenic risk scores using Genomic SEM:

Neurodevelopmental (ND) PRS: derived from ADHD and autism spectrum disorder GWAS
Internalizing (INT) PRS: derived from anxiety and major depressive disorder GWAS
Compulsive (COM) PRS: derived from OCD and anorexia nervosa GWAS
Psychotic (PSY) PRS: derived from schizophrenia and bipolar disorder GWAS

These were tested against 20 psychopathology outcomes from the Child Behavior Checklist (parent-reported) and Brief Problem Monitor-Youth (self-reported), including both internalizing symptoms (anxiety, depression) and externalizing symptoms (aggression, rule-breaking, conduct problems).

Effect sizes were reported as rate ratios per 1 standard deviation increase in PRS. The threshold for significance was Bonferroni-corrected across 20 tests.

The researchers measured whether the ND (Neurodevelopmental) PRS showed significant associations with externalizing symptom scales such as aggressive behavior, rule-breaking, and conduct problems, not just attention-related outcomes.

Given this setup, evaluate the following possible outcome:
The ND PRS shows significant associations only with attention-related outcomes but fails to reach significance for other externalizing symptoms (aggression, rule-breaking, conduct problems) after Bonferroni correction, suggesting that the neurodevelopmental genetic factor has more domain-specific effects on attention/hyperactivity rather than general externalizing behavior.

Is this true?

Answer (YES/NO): NO